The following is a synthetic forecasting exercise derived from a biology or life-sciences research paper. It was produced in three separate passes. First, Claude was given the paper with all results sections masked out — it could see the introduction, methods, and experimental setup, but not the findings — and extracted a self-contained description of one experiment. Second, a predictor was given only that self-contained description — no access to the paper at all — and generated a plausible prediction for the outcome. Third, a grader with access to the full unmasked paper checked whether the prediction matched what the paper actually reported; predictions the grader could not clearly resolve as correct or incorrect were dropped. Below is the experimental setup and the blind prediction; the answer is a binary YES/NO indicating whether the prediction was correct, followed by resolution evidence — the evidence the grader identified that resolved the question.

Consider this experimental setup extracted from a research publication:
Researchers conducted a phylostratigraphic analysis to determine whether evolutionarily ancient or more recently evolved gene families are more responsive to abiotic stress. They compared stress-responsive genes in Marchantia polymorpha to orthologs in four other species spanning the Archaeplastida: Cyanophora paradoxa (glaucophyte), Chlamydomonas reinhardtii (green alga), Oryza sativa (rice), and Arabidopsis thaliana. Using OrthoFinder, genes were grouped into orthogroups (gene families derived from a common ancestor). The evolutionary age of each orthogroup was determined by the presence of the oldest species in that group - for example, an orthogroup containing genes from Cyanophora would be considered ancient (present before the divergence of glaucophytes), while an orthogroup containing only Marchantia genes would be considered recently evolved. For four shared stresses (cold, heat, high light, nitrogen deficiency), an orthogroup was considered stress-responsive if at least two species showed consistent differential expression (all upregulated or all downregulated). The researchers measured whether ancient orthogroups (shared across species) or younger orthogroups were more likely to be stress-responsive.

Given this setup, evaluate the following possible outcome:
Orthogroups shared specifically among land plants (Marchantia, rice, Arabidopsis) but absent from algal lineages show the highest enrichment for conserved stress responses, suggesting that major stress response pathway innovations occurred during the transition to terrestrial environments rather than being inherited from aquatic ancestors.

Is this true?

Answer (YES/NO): NO